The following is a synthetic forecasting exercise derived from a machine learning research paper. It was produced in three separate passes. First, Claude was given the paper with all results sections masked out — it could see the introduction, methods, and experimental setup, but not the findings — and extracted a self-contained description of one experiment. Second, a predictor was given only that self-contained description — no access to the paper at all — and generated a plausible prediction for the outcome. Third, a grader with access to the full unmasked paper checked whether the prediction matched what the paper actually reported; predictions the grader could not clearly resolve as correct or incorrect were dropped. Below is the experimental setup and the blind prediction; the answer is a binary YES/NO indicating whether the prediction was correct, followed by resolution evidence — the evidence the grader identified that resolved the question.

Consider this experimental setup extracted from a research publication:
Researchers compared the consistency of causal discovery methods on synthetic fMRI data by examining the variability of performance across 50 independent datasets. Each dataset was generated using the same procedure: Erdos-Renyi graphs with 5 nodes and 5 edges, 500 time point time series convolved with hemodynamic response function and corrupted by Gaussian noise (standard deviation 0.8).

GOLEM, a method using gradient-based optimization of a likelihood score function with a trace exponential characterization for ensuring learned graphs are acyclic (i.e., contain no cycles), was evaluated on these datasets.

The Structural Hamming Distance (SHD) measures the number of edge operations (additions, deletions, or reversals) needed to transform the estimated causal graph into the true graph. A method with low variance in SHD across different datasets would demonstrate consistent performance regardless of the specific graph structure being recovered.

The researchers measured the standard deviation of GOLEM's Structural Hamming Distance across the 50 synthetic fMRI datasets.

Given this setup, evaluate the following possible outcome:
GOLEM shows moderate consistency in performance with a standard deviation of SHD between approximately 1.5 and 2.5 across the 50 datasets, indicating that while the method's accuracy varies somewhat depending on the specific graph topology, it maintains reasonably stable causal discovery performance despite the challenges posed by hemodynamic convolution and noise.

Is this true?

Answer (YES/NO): NO